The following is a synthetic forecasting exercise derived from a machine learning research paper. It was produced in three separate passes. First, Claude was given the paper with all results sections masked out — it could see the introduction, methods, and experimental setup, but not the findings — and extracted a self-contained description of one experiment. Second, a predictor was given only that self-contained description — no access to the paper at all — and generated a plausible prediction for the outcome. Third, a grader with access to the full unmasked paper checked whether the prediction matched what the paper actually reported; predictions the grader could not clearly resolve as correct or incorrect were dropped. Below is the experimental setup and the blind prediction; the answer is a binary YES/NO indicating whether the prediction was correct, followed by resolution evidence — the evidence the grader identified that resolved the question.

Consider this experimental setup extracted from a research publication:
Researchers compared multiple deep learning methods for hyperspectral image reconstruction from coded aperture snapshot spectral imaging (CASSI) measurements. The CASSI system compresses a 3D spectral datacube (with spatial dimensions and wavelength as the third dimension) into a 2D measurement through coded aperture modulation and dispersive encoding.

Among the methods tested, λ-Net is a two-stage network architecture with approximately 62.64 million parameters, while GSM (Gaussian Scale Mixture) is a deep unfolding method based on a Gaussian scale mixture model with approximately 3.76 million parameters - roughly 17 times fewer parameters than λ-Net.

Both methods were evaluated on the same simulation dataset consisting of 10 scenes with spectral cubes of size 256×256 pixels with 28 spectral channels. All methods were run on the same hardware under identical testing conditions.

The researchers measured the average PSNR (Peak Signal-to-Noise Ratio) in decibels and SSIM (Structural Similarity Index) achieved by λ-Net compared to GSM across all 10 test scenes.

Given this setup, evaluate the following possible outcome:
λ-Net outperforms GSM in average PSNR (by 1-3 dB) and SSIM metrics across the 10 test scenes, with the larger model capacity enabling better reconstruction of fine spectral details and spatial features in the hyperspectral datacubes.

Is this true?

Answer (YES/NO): NO